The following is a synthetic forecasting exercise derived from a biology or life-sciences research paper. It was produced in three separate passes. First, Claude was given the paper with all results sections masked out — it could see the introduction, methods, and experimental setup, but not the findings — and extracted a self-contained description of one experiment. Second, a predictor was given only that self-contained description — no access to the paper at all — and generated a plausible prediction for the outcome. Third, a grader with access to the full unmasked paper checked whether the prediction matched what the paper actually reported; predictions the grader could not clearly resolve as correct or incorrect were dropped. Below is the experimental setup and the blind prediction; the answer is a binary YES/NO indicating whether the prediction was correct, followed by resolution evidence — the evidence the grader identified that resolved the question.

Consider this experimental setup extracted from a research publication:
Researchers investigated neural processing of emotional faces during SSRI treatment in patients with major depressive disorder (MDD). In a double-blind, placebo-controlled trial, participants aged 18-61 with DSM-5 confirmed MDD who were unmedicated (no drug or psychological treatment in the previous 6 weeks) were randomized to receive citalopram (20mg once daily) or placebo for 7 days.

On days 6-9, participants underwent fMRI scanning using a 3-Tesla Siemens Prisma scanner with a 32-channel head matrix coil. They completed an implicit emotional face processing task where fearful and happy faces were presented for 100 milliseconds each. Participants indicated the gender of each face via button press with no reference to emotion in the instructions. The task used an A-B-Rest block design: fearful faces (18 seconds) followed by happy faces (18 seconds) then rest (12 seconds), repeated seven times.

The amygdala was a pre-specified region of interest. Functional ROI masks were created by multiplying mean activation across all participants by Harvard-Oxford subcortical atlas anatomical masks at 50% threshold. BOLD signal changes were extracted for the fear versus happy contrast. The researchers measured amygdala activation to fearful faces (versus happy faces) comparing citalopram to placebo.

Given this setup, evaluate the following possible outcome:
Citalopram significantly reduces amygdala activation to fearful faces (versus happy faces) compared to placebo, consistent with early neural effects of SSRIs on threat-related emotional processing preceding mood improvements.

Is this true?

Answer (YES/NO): NO